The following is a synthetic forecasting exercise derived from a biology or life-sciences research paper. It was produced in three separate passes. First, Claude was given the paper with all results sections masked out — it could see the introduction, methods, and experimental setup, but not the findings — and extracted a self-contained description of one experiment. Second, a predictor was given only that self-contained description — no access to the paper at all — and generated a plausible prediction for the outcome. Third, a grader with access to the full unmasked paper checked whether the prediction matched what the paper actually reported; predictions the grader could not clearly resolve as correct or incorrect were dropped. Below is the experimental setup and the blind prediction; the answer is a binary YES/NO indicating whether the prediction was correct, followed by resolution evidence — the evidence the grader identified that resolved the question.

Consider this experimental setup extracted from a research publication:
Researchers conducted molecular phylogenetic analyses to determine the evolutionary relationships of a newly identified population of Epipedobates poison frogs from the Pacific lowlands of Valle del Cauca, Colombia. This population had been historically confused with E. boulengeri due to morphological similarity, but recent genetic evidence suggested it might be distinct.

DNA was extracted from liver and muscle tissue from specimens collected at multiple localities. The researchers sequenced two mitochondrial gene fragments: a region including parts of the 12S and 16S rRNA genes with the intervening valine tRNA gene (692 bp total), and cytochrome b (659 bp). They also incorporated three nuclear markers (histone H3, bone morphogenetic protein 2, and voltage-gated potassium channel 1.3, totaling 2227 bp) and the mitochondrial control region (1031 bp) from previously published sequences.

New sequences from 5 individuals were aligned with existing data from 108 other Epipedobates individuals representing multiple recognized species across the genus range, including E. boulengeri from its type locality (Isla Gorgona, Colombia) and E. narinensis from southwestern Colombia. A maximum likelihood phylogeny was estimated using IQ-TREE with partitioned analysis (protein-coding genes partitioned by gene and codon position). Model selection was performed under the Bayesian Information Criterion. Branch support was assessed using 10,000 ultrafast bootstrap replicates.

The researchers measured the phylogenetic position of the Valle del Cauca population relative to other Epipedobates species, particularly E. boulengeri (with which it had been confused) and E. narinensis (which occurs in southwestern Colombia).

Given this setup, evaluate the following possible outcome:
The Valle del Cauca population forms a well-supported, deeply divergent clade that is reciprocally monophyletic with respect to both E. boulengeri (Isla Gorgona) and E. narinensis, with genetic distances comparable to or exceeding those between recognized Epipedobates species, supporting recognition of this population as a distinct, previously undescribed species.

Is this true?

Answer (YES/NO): NO